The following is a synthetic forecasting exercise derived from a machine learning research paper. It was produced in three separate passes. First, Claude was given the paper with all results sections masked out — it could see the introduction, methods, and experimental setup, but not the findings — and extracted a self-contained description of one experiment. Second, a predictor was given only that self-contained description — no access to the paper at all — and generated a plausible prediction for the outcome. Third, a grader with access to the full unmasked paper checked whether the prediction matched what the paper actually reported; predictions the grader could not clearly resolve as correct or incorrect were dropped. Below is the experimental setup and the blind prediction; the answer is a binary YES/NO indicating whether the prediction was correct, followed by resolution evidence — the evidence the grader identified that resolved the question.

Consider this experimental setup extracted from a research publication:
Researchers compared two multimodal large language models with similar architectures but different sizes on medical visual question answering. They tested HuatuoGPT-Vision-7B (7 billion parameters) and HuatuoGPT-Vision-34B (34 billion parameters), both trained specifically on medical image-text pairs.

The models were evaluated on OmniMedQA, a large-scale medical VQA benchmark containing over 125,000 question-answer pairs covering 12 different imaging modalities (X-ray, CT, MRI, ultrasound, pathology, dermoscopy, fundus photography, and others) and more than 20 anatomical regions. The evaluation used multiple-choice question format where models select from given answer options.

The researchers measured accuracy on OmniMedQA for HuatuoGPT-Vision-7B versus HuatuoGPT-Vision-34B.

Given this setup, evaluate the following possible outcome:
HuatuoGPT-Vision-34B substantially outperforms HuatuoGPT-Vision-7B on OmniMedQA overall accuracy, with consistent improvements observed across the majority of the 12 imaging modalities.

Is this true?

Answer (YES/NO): NO